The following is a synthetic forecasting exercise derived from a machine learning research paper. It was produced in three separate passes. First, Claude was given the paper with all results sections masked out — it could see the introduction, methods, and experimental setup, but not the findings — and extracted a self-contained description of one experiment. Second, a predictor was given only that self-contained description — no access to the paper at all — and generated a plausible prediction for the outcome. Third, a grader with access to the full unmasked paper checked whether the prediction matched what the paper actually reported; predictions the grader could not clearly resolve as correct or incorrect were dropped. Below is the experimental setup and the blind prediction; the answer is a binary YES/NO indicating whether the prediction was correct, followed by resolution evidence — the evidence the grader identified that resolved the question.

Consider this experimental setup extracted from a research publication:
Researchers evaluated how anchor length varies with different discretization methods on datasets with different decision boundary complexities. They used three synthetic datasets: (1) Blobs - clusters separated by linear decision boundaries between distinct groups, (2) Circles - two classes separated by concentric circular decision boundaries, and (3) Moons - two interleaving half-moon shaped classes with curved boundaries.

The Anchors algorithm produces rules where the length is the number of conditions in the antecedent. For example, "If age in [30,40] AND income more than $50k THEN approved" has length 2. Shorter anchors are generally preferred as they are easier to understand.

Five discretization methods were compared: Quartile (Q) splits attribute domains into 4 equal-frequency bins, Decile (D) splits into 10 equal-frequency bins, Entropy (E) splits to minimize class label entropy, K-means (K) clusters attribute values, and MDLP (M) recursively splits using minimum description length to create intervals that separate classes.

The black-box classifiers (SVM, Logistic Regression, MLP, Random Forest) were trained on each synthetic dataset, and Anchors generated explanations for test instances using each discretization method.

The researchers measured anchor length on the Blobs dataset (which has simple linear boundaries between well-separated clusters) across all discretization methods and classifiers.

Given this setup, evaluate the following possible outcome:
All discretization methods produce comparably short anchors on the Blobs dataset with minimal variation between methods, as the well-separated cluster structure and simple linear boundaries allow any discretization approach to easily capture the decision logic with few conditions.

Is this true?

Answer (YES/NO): YES